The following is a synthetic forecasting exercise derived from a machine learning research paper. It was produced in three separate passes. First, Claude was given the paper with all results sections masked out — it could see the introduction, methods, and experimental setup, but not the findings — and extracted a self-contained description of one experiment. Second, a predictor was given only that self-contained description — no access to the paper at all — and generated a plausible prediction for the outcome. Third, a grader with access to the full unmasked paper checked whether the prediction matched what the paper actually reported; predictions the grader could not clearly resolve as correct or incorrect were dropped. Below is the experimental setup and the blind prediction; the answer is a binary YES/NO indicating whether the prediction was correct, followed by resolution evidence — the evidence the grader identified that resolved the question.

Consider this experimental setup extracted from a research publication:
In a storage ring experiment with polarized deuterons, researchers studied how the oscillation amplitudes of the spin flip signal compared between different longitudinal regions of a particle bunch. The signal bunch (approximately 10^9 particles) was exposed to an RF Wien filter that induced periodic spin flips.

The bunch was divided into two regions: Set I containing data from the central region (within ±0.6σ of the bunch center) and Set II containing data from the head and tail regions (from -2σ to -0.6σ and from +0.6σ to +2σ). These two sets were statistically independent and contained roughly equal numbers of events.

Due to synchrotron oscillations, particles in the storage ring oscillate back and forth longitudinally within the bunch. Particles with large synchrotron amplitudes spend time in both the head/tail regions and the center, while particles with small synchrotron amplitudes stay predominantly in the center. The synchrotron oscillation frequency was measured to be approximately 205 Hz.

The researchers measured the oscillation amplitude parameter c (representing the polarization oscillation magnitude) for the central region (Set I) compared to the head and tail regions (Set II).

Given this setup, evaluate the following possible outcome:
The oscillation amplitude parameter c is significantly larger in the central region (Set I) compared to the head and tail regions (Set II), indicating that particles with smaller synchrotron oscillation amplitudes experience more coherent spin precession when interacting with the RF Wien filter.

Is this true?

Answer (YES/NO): NO